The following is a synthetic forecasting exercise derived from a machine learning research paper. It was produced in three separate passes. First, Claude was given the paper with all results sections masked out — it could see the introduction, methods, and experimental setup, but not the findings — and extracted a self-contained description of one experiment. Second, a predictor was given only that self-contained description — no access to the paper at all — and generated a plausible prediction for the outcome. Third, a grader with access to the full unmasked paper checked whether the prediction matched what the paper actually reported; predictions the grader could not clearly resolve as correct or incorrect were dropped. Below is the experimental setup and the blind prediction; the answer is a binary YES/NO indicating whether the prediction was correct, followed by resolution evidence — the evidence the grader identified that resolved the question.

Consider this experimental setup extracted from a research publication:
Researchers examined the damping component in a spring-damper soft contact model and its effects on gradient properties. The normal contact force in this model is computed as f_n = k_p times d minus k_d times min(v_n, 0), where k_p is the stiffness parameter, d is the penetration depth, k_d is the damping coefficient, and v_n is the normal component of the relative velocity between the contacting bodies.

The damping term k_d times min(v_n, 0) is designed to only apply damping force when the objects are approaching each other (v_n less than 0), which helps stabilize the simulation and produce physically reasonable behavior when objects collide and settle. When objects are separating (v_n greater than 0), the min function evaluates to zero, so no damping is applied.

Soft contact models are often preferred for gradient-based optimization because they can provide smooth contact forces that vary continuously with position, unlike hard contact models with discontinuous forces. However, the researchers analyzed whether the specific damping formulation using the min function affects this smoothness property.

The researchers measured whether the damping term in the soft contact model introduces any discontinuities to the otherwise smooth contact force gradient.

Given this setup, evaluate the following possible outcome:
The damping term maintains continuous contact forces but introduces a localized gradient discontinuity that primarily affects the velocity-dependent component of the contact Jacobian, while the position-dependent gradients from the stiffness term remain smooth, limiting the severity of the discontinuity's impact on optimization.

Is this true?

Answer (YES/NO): NO